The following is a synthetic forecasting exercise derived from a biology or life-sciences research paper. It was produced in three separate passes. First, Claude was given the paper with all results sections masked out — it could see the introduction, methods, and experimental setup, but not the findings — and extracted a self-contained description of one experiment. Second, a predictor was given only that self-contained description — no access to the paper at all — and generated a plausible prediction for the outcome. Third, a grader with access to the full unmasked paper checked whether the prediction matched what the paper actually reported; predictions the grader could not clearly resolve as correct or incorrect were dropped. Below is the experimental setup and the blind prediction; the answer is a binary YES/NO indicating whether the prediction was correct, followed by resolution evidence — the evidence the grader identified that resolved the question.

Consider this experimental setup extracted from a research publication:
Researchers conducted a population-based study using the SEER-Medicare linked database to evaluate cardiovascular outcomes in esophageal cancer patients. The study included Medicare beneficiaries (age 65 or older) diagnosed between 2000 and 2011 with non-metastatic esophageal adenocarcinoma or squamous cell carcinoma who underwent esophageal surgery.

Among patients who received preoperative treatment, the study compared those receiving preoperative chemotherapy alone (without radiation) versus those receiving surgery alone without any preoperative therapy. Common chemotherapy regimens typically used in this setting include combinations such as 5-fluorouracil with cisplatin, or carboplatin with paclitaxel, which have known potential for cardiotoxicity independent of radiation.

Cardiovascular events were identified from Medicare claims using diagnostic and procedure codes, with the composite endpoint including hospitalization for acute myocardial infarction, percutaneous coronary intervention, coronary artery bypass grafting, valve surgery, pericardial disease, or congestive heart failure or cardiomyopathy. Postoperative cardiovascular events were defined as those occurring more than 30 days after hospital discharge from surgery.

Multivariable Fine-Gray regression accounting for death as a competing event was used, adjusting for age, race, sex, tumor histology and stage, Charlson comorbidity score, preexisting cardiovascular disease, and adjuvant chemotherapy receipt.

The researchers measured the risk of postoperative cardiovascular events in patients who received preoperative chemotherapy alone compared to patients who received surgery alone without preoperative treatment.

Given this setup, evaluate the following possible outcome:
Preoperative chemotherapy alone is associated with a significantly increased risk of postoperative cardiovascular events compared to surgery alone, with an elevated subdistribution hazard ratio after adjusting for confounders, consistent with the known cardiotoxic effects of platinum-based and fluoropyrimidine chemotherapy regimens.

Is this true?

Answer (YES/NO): NO